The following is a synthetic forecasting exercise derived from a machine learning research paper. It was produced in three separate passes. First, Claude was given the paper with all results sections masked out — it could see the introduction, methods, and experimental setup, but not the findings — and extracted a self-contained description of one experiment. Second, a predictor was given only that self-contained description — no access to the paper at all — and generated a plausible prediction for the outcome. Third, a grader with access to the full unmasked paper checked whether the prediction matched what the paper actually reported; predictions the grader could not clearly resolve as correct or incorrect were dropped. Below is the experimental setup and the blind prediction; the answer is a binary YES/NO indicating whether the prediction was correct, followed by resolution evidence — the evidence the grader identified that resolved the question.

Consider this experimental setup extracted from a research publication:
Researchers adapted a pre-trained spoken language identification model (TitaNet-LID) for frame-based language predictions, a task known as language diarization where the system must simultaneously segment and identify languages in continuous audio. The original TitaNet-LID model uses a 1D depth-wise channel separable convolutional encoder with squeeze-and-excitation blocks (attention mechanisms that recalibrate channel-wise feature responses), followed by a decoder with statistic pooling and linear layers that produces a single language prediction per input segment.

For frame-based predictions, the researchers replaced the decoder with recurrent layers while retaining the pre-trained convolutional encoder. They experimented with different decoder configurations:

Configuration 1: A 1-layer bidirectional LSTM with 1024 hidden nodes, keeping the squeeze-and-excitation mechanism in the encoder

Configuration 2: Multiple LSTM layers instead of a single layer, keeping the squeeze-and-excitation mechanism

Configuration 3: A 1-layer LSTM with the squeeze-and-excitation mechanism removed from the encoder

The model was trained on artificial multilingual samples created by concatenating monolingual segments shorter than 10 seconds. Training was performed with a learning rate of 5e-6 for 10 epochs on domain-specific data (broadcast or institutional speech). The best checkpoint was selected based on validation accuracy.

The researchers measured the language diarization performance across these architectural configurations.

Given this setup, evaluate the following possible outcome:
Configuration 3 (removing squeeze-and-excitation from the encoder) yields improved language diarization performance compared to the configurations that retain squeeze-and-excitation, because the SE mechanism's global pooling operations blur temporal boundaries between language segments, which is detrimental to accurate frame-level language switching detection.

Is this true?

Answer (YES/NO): NO